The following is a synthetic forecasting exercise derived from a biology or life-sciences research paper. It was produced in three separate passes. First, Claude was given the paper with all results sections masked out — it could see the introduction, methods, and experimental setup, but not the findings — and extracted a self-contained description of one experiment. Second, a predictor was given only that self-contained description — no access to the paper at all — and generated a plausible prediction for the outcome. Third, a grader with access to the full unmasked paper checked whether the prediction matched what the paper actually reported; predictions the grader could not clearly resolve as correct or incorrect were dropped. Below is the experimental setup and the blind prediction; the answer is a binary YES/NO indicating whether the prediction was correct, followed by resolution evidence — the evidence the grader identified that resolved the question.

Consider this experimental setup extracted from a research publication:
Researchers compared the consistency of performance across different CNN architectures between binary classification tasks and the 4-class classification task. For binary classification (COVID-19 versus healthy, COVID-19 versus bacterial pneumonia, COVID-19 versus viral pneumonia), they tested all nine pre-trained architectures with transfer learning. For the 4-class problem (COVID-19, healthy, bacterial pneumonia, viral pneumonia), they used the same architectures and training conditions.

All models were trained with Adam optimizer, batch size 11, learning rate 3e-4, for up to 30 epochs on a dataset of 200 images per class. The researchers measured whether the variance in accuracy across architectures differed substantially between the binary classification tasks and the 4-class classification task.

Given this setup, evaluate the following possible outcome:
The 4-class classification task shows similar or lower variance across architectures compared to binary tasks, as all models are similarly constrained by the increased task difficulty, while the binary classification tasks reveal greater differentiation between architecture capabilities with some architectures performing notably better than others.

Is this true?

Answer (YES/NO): NO